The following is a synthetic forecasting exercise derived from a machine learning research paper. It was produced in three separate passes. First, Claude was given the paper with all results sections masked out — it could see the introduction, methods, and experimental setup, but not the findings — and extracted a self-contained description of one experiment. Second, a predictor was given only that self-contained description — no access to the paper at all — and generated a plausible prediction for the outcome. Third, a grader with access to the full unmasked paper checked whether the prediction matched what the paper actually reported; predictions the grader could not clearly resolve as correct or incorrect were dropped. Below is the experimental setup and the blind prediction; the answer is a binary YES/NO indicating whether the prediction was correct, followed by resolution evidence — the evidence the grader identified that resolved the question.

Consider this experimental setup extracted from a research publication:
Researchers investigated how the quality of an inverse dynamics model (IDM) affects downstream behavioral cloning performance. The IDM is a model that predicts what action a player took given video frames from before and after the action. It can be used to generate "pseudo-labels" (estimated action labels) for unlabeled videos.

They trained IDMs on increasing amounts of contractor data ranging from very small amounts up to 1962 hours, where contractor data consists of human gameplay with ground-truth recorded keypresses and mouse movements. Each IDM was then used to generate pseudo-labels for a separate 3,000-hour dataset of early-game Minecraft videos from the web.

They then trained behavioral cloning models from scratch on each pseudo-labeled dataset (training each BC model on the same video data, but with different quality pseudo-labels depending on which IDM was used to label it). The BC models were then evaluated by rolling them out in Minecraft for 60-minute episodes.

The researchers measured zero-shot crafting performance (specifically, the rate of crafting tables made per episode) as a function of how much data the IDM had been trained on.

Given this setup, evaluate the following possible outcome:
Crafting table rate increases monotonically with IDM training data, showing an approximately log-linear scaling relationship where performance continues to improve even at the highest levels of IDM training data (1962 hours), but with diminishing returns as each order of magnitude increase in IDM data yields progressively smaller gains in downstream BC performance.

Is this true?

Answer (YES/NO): NO